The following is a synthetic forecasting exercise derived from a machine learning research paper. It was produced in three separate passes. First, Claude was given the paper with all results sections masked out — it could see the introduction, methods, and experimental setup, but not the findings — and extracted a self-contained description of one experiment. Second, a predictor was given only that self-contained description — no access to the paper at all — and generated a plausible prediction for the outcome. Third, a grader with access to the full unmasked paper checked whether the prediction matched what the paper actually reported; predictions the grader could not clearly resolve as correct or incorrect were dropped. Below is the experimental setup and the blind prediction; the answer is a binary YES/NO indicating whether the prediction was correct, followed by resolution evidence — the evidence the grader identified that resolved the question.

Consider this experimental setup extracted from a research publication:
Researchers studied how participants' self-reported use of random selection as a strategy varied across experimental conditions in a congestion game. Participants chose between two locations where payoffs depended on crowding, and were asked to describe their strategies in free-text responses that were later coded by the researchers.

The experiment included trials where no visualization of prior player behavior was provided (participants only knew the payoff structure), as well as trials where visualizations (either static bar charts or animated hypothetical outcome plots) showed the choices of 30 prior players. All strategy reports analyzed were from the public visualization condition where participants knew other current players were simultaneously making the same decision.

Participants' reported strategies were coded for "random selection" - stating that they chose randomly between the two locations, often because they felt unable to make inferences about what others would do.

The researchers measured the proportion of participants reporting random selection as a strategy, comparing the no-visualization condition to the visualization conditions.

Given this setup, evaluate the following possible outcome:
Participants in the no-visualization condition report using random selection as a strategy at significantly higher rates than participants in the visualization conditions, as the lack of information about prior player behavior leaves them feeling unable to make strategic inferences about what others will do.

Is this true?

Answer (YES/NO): NO